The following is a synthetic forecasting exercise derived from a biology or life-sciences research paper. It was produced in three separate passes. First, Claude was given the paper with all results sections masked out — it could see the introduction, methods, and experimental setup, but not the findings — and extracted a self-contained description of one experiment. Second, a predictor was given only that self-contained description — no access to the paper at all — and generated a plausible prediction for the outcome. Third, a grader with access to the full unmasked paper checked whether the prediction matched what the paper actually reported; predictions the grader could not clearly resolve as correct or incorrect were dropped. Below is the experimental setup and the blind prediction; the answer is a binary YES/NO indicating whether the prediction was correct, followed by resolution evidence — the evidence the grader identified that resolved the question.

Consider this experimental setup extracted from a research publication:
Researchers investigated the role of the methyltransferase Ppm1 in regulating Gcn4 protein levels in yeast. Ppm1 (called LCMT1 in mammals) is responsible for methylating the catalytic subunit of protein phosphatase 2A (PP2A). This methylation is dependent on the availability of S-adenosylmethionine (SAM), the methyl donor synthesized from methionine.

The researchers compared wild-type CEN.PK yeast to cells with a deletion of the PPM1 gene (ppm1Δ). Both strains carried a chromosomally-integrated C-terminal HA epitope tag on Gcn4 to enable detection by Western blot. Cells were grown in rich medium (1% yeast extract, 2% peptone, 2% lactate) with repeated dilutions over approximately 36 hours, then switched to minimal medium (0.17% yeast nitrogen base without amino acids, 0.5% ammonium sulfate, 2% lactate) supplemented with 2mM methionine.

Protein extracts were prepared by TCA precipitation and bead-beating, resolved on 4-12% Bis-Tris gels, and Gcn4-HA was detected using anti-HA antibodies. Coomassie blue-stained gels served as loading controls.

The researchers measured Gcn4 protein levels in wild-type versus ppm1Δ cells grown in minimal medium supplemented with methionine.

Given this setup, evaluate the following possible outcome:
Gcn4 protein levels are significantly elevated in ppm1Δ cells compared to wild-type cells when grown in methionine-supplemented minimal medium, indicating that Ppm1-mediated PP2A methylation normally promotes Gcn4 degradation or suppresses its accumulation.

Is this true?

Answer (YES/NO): NO